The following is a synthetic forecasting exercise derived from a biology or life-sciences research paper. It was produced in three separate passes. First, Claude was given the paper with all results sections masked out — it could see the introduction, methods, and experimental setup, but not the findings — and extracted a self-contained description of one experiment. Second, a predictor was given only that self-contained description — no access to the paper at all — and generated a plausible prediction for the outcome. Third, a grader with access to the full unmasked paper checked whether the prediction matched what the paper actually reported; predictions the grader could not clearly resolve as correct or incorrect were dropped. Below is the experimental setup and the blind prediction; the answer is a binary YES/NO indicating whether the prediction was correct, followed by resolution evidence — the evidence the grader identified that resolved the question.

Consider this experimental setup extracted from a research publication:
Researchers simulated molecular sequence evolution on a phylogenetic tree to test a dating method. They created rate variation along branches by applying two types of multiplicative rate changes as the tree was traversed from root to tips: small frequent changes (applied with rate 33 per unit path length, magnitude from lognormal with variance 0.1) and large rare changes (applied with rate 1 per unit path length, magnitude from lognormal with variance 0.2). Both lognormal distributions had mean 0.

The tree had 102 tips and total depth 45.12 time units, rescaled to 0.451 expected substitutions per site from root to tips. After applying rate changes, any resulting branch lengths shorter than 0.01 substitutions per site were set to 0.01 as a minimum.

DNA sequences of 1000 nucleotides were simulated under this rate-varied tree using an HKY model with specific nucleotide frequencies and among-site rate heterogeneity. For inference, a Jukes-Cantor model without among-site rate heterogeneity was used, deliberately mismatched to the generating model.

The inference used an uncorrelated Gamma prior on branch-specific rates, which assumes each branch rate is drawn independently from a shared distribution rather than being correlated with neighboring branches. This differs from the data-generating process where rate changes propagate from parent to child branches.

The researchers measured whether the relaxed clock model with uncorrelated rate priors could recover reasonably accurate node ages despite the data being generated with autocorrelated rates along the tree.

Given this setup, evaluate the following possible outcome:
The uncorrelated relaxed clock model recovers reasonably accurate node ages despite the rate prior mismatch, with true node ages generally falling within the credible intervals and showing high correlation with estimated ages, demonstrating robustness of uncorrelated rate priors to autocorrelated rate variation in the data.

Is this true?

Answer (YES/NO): NO